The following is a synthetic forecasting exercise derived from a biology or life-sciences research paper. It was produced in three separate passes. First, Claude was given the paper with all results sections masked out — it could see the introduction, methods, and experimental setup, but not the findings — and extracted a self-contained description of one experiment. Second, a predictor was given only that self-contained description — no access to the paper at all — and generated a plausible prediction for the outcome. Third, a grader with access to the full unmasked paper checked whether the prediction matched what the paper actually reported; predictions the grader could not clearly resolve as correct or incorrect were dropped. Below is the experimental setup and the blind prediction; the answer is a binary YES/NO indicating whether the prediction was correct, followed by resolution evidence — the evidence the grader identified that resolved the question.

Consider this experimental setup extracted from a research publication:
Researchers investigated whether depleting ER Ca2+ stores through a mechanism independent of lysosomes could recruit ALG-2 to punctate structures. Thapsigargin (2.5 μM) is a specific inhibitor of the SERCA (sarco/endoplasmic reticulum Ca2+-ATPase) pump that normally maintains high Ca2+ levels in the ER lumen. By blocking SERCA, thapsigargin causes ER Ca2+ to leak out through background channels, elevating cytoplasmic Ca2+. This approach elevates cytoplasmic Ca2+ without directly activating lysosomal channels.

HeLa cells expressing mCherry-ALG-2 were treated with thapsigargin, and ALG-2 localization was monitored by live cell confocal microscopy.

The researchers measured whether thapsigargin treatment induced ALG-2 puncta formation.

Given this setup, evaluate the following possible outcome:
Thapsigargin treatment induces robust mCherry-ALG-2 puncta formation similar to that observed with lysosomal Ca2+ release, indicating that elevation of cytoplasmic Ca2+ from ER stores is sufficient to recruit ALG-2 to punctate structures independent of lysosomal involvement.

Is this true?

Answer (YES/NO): NO